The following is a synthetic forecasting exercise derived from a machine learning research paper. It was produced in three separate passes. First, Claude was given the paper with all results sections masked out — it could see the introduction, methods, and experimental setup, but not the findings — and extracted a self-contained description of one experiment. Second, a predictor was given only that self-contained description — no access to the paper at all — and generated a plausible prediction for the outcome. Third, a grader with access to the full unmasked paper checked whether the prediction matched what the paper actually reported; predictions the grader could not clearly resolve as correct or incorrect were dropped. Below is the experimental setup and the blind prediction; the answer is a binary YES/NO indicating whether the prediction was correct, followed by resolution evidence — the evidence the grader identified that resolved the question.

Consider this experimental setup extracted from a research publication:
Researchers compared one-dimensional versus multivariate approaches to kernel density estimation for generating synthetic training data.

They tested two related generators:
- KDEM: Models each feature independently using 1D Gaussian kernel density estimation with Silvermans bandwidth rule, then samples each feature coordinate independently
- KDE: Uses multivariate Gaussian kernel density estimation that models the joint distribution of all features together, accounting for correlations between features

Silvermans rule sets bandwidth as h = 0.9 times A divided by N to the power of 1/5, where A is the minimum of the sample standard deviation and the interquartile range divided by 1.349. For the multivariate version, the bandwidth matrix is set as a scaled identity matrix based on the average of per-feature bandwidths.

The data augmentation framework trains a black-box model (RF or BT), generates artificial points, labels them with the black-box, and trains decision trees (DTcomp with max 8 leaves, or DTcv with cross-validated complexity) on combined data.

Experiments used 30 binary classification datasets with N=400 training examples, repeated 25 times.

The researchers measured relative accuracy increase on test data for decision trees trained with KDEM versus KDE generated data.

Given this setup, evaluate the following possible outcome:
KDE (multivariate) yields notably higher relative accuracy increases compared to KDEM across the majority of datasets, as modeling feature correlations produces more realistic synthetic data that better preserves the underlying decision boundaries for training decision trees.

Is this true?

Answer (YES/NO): YES